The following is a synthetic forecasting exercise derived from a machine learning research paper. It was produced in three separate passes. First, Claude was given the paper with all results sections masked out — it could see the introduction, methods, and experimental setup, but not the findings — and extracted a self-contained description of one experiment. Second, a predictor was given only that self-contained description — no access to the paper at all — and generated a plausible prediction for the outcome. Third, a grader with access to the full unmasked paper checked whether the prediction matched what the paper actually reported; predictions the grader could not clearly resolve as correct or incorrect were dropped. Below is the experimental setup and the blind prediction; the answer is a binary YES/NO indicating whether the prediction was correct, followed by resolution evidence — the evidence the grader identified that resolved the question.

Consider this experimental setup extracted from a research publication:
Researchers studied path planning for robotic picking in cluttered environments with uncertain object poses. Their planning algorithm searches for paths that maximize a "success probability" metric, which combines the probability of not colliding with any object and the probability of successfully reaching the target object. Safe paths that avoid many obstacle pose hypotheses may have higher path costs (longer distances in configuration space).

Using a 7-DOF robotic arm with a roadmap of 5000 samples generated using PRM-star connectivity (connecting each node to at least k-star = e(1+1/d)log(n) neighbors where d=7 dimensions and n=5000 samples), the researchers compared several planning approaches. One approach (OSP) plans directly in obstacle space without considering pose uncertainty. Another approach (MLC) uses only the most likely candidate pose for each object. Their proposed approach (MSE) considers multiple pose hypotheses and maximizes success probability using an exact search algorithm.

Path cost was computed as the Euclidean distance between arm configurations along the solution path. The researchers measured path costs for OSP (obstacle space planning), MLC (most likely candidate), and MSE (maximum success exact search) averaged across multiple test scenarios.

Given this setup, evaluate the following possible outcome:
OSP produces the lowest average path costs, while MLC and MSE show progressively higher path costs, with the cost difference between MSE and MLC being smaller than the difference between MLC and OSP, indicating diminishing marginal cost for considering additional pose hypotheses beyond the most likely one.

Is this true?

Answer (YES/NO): NO